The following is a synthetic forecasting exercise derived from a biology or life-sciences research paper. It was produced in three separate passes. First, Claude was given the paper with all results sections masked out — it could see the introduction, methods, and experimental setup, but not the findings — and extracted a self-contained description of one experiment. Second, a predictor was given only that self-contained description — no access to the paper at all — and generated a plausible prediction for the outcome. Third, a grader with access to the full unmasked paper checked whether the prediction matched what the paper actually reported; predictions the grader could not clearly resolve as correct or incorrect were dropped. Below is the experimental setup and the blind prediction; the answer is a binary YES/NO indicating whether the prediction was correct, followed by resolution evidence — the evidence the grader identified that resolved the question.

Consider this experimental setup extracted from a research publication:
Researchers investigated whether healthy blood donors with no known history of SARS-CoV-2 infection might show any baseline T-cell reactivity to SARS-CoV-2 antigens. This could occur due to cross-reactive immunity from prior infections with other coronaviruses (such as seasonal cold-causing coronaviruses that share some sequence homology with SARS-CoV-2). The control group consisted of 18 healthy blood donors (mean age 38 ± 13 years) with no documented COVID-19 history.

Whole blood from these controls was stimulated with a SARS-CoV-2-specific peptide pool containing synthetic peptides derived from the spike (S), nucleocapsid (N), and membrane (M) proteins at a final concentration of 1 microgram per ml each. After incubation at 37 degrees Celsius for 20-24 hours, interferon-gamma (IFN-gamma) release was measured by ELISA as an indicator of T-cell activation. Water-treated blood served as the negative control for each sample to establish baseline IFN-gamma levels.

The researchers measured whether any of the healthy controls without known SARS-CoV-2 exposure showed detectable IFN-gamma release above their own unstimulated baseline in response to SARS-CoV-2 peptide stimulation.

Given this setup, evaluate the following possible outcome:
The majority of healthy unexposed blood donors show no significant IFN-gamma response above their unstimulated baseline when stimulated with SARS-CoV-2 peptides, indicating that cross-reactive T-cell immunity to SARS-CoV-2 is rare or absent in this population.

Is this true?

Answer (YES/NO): YES